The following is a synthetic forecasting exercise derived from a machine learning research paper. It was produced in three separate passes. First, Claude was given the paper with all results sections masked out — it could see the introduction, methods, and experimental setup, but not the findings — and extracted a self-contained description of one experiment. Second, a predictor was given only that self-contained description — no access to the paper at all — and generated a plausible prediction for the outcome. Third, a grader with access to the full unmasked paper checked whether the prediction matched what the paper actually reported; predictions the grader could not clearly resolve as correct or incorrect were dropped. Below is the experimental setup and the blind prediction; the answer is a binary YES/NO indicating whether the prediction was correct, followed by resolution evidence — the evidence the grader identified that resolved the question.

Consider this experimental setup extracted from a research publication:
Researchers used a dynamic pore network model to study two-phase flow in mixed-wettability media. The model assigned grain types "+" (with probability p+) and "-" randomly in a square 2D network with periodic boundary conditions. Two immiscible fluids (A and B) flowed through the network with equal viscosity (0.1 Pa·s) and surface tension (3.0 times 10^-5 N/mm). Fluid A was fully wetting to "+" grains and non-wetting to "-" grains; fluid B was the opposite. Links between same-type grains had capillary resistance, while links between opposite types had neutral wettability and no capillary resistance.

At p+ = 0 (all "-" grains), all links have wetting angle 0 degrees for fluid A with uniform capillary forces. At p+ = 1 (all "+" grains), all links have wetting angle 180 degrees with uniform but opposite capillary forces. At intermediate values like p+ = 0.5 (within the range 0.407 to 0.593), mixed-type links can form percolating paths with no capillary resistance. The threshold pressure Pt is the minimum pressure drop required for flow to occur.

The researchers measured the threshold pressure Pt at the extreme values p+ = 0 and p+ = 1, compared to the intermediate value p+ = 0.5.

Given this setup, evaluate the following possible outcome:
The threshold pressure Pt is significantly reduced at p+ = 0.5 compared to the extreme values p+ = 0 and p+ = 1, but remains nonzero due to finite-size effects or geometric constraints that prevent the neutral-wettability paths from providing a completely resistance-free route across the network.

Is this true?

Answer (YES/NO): NO